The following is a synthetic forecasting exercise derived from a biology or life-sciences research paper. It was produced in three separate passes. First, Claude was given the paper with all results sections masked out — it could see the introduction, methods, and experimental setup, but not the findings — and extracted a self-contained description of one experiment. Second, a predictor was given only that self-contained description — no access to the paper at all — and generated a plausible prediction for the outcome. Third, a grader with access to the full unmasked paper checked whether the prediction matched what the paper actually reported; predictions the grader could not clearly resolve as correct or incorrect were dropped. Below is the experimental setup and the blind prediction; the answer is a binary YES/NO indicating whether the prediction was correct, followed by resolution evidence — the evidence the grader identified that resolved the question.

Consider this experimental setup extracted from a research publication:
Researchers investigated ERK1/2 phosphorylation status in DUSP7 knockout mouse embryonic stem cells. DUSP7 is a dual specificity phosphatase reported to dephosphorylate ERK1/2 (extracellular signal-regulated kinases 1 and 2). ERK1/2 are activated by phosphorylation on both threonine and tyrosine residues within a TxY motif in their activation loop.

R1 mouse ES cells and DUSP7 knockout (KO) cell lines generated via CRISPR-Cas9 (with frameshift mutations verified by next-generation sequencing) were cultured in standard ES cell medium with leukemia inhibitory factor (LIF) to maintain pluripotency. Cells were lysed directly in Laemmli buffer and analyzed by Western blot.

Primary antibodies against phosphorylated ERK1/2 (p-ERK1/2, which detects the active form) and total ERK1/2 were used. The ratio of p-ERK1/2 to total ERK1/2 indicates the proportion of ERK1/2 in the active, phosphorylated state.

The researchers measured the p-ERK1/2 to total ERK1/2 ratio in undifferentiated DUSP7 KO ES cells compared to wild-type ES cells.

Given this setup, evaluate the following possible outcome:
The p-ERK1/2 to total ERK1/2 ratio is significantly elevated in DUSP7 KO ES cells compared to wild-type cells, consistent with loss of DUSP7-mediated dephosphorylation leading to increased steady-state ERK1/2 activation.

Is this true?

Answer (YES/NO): NO